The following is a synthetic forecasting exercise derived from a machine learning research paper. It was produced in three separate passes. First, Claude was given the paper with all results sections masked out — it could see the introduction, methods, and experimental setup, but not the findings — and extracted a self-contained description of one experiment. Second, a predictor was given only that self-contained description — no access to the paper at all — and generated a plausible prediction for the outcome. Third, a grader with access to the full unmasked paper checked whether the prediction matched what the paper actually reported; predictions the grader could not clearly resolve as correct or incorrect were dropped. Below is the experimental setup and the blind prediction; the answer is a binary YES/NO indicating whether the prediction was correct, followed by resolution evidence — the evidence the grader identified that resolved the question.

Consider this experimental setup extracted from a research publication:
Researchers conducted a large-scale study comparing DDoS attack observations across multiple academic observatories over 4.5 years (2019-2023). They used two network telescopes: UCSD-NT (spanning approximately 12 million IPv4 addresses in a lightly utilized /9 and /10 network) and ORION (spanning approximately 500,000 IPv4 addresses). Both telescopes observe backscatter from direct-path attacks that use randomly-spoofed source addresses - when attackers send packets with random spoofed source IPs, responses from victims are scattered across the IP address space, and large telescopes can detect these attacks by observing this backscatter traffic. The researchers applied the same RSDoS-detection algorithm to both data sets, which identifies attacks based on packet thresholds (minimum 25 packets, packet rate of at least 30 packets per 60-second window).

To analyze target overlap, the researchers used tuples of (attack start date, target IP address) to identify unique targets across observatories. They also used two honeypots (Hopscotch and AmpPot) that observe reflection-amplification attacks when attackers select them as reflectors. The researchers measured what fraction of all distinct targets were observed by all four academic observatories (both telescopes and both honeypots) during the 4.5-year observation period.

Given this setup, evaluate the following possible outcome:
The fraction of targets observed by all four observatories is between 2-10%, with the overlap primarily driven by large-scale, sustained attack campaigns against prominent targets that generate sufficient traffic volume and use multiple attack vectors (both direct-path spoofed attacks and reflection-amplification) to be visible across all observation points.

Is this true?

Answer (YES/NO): NO